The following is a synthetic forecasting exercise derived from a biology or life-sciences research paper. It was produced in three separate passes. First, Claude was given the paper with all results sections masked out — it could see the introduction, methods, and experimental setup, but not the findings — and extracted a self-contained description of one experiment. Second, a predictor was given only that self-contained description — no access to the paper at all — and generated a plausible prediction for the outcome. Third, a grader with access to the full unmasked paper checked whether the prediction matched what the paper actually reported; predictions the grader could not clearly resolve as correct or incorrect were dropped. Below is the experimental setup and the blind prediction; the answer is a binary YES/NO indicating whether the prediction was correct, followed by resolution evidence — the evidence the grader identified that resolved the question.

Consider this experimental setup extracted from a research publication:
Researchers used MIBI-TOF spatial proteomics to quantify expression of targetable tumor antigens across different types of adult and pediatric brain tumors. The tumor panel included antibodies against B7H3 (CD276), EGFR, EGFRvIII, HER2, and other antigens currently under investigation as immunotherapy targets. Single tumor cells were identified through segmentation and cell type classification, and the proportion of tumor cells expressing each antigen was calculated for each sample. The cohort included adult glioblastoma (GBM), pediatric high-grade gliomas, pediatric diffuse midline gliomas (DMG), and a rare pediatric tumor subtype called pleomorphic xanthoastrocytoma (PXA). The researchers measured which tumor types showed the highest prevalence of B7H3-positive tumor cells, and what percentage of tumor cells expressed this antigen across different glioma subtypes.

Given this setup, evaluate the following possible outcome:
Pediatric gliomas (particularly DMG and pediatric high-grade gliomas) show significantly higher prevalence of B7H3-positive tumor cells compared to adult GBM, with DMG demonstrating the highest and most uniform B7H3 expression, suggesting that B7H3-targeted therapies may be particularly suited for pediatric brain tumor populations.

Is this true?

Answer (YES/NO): NO